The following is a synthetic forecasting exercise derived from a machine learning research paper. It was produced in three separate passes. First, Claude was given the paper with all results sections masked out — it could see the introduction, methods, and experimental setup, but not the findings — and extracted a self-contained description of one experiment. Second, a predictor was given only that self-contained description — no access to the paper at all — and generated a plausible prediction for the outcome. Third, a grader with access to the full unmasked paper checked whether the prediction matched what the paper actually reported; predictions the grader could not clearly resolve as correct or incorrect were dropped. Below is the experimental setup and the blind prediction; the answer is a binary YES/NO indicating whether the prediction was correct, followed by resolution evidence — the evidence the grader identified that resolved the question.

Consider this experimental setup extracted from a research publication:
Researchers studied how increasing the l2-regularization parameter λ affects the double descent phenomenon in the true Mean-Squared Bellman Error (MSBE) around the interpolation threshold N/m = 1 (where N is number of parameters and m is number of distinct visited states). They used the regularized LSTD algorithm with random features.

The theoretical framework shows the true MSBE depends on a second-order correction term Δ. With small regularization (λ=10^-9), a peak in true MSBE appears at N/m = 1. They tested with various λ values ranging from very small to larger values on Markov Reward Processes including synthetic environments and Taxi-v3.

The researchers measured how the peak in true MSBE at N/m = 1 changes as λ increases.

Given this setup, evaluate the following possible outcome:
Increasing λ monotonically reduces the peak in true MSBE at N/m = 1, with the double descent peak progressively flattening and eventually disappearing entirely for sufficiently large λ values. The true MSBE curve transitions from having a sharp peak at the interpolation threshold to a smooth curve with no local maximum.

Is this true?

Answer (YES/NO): YES